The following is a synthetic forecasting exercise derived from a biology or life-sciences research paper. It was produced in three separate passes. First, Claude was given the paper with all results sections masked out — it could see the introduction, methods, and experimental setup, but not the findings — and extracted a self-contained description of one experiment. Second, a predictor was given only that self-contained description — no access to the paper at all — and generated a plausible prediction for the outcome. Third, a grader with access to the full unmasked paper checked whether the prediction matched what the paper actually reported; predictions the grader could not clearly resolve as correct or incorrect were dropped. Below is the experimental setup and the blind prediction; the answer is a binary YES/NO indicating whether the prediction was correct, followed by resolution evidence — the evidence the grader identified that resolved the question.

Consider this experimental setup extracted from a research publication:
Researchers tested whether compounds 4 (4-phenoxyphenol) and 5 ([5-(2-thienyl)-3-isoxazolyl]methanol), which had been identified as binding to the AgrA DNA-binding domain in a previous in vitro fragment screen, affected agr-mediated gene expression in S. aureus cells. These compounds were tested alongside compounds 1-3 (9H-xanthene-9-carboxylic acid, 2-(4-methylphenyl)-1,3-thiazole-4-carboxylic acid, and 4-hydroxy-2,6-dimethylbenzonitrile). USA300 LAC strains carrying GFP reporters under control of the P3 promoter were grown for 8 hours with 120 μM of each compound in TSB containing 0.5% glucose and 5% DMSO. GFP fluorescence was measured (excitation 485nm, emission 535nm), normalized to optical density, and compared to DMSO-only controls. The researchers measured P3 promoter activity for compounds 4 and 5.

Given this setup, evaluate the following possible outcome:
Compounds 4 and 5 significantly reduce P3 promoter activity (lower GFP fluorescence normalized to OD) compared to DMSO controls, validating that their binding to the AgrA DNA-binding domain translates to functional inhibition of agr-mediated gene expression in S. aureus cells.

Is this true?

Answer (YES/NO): NO